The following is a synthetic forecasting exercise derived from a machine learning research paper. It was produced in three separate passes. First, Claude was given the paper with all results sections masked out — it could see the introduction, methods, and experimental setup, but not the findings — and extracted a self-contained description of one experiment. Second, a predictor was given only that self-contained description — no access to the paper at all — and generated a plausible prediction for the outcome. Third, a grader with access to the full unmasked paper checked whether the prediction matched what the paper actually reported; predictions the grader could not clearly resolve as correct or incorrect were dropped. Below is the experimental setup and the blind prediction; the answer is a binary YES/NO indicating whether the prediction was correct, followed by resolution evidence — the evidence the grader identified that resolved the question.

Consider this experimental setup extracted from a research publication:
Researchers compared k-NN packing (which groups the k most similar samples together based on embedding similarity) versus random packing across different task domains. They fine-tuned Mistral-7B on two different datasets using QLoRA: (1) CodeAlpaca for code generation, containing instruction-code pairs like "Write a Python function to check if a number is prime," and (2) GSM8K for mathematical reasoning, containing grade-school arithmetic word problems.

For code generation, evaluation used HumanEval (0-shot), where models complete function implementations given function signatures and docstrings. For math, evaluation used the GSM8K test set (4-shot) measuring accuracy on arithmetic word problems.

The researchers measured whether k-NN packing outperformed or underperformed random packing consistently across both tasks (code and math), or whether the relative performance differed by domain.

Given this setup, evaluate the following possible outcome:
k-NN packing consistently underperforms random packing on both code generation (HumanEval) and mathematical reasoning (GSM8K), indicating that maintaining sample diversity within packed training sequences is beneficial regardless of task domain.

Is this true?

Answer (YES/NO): YES